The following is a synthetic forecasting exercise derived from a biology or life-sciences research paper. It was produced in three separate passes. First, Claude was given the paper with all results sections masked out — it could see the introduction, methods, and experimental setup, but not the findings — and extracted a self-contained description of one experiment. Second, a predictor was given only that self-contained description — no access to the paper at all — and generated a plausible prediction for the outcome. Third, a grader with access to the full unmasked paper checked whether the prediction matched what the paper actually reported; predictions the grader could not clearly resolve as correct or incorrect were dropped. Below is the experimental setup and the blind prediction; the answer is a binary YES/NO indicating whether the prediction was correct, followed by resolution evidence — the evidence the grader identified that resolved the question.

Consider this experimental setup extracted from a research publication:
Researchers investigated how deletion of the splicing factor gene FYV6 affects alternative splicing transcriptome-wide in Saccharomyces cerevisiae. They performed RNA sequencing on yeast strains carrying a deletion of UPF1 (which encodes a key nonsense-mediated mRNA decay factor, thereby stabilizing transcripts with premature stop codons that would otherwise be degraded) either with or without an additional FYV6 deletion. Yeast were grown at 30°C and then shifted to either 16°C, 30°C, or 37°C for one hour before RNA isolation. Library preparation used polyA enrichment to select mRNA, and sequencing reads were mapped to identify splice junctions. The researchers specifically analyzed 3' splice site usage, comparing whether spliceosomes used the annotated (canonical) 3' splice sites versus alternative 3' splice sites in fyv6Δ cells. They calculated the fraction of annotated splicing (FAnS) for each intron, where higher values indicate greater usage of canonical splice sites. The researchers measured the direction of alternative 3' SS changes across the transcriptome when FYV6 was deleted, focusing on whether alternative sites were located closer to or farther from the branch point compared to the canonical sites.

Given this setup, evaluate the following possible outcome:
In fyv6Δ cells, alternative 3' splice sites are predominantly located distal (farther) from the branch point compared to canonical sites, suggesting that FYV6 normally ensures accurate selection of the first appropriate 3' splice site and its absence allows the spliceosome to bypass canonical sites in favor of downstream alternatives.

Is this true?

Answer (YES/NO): NO